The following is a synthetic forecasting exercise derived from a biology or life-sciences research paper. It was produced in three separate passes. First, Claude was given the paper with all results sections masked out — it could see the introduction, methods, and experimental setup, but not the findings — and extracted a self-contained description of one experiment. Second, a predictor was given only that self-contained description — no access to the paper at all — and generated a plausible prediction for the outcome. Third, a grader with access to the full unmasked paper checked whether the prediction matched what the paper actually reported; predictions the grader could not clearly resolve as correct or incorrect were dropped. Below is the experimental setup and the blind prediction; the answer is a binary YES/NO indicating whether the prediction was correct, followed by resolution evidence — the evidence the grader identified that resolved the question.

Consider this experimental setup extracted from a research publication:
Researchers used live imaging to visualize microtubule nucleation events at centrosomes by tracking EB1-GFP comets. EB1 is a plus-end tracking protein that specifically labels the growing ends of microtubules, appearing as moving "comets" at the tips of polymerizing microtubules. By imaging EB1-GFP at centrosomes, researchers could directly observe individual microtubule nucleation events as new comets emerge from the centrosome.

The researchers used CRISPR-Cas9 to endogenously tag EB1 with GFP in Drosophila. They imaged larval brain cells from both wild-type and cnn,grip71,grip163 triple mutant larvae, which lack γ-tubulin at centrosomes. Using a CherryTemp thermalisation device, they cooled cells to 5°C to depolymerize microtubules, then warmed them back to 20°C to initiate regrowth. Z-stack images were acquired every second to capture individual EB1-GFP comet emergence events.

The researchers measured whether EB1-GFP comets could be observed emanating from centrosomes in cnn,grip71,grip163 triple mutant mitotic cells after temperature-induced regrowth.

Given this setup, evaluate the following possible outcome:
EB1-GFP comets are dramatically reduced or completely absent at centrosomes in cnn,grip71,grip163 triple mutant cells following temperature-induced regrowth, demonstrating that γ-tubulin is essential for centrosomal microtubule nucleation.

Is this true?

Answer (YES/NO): NO